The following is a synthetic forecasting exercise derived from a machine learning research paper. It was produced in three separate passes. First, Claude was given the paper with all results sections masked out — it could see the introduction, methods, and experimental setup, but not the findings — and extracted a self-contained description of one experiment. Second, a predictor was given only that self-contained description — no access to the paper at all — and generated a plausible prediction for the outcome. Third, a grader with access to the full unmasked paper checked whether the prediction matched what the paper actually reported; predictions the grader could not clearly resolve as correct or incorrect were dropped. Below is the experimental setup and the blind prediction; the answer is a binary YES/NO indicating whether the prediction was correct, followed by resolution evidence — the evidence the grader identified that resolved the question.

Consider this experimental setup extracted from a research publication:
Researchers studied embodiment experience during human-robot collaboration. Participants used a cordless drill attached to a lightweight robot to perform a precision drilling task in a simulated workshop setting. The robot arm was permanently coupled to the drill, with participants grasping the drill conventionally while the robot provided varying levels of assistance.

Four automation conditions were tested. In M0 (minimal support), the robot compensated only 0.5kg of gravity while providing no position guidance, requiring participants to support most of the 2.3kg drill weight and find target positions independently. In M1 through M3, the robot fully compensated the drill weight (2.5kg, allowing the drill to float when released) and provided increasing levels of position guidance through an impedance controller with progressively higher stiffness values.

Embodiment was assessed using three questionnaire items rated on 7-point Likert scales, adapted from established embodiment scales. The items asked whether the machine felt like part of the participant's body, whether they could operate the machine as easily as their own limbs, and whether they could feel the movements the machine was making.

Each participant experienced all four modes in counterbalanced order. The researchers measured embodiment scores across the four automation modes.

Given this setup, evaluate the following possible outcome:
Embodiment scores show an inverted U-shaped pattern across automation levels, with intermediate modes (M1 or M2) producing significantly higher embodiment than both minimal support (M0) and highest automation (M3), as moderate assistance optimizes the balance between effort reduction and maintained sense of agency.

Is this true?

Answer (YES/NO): NO